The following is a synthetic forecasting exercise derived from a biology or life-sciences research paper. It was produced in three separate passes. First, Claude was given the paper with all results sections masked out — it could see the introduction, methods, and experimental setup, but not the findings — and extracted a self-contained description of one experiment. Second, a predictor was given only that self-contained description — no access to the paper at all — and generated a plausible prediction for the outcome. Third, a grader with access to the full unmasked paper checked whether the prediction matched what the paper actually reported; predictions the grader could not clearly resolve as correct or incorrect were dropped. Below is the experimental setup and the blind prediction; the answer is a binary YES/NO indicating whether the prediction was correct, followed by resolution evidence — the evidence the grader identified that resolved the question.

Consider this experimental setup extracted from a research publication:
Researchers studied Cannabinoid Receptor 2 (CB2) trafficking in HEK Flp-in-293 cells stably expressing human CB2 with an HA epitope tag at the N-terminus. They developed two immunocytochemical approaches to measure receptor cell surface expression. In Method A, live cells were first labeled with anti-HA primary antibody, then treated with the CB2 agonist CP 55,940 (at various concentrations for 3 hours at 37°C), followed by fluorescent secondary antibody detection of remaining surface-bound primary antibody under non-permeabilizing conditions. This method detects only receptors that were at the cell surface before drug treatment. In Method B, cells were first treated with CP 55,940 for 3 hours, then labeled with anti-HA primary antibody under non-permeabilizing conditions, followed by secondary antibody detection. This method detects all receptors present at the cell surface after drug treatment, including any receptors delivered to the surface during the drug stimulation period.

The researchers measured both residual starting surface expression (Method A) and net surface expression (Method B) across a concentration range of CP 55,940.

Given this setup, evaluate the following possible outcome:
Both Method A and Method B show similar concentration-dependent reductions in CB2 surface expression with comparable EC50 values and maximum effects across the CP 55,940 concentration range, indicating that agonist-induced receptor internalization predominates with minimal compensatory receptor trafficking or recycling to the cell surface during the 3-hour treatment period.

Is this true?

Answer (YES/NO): NO